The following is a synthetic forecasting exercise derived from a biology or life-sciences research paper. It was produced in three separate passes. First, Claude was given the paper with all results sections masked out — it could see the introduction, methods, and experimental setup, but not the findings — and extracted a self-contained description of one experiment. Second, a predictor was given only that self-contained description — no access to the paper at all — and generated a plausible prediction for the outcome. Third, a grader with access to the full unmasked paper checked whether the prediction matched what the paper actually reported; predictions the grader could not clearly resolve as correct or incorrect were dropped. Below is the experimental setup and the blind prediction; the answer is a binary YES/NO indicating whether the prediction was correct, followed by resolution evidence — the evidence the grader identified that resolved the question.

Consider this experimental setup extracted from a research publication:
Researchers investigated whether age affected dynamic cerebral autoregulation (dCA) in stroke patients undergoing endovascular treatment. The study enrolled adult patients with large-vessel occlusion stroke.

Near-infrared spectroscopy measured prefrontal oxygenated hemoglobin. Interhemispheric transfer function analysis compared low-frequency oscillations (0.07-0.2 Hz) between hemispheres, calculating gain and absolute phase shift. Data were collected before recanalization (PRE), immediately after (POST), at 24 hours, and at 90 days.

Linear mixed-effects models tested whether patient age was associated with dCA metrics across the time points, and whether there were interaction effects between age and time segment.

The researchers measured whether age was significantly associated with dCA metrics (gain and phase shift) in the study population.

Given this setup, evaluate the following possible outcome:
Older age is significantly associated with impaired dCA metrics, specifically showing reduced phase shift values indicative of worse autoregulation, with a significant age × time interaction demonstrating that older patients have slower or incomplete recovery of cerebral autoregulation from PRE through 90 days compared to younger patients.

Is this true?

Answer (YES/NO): NO